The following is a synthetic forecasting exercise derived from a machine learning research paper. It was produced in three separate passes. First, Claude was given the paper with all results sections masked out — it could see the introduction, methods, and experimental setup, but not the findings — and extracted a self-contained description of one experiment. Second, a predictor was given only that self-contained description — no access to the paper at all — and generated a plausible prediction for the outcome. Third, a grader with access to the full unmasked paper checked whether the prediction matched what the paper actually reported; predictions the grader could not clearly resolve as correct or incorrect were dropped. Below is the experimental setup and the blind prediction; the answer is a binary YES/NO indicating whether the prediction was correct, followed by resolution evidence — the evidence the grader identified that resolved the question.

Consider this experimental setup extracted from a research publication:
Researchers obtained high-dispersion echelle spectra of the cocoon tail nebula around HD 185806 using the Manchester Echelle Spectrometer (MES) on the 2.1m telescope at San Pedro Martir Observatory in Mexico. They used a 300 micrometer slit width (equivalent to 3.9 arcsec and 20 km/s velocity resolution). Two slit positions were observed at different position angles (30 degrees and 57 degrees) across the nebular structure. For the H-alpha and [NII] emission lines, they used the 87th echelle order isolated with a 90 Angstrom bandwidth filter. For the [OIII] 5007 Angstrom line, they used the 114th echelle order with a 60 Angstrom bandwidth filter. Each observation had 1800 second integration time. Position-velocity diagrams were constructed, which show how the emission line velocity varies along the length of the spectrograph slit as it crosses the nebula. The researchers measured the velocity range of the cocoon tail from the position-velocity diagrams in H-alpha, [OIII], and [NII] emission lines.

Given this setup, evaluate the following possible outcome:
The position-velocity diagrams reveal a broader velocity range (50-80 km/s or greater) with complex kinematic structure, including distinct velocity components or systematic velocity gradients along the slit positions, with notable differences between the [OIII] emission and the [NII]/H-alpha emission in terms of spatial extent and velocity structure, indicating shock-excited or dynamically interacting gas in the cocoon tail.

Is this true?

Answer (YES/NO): NO